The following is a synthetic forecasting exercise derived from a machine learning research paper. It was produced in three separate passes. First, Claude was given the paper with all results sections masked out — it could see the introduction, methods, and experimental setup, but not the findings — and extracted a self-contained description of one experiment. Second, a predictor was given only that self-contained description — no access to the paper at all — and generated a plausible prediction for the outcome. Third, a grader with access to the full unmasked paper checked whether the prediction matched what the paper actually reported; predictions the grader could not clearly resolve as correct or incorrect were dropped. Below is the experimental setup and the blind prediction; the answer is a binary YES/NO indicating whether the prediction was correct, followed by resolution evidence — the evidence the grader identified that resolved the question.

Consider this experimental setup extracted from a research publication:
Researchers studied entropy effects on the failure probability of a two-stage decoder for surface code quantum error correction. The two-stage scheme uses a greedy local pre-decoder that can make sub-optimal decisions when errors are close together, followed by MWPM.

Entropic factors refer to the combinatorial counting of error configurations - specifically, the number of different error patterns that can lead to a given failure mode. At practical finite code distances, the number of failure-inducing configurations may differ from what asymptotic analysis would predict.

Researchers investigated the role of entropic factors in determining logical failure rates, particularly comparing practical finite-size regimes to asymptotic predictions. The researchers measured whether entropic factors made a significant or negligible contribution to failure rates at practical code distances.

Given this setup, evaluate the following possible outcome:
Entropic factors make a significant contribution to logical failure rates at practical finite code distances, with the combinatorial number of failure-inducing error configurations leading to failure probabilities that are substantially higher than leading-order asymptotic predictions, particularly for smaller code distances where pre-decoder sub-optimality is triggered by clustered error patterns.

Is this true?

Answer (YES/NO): NO